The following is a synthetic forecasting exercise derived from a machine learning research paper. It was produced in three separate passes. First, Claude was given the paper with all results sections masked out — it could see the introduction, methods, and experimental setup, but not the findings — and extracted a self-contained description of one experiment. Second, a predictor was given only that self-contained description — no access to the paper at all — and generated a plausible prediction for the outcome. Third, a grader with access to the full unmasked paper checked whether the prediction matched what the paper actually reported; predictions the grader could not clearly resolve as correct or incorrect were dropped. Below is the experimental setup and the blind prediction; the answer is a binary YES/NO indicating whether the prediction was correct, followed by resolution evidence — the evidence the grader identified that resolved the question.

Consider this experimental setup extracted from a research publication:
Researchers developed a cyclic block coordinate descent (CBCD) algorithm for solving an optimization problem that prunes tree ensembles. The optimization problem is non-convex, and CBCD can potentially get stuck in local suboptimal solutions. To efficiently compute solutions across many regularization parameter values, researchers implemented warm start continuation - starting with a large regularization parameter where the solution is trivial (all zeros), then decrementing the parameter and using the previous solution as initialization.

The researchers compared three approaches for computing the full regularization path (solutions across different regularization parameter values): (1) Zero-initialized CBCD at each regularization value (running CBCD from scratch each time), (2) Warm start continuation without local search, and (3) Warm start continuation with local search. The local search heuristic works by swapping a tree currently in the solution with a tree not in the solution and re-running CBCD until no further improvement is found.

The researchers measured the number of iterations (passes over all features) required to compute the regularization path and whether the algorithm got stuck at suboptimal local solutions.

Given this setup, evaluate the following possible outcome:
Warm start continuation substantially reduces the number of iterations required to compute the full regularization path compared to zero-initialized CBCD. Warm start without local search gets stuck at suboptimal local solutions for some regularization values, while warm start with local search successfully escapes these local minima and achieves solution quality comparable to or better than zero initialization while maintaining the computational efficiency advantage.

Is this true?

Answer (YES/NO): YES